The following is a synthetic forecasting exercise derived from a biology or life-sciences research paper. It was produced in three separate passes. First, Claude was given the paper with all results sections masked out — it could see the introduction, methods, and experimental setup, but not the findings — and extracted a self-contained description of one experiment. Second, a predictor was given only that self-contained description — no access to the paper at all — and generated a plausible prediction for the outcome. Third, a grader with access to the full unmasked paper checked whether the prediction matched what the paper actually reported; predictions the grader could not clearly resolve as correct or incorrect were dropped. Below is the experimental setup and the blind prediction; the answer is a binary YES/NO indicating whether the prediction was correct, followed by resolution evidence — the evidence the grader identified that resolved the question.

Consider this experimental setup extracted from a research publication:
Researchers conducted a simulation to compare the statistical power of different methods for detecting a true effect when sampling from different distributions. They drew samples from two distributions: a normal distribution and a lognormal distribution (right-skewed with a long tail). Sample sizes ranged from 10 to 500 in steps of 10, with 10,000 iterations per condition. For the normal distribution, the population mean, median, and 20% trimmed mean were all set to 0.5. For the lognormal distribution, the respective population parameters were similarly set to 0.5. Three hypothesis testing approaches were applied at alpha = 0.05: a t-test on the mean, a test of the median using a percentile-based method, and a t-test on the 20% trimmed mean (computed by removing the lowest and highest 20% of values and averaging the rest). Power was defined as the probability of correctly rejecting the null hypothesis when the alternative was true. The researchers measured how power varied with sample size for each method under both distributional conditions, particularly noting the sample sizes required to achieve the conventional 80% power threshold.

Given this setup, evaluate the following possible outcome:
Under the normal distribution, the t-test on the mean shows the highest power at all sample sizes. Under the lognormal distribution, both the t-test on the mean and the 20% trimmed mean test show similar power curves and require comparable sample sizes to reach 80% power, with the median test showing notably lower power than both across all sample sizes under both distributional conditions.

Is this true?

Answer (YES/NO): NO